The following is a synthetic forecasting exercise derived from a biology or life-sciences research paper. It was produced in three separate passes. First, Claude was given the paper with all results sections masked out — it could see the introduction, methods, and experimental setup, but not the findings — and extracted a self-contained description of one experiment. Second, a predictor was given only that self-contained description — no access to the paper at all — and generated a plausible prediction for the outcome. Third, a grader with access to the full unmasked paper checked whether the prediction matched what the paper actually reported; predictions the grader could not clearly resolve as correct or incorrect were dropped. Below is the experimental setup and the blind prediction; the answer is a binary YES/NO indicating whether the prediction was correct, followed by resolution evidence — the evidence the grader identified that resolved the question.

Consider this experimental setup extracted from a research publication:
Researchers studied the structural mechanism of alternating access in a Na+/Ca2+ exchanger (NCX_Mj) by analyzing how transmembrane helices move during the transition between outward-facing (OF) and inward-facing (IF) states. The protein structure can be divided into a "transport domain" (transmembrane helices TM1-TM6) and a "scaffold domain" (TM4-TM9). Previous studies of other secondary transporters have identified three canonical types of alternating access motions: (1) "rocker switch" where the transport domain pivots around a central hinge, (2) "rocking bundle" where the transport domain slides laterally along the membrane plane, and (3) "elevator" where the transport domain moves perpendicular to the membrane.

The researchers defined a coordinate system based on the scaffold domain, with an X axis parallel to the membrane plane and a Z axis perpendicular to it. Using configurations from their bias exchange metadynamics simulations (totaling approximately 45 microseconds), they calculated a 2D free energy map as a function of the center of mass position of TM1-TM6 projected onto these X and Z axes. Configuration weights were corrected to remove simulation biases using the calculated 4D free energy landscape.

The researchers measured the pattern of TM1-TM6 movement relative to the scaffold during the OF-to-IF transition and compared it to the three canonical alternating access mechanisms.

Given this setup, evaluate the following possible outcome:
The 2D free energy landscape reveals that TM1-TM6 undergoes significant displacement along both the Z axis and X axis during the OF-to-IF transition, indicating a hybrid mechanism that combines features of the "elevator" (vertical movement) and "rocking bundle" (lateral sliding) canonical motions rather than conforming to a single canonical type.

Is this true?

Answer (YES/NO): YES